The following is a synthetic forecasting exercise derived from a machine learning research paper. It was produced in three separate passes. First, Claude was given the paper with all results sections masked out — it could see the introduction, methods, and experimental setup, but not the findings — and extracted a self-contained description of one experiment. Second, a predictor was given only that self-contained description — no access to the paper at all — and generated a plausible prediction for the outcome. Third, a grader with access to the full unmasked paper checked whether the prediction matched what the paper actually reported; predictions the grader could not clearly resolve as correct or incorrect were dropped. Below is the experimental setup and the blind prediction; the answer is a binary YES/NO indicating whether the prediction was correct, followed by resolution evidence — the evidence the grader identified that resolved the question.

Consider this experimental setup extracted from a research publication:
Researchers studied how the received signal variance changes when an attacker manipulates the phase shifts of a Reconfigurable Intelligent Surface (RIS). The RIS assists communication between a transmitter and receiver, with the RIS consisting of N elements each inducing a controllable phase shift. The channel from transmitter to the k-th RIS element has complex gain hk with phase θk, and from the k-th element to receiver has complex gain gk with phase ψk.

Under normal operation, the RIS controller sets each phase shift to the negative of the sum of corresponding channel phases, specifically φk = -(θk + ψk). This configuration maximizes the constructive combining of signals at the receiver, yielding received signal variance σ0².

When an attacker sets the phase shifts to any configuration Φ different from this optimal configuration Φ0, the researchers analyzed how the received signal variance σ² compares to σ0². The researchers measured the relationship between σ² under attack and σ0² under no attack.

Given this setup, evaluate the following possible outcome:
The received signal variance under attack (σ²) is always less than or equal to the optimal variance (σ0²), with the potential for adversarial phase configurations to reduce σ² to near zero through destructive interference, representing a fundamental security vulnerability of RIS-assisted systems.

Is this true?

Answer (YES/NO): NO